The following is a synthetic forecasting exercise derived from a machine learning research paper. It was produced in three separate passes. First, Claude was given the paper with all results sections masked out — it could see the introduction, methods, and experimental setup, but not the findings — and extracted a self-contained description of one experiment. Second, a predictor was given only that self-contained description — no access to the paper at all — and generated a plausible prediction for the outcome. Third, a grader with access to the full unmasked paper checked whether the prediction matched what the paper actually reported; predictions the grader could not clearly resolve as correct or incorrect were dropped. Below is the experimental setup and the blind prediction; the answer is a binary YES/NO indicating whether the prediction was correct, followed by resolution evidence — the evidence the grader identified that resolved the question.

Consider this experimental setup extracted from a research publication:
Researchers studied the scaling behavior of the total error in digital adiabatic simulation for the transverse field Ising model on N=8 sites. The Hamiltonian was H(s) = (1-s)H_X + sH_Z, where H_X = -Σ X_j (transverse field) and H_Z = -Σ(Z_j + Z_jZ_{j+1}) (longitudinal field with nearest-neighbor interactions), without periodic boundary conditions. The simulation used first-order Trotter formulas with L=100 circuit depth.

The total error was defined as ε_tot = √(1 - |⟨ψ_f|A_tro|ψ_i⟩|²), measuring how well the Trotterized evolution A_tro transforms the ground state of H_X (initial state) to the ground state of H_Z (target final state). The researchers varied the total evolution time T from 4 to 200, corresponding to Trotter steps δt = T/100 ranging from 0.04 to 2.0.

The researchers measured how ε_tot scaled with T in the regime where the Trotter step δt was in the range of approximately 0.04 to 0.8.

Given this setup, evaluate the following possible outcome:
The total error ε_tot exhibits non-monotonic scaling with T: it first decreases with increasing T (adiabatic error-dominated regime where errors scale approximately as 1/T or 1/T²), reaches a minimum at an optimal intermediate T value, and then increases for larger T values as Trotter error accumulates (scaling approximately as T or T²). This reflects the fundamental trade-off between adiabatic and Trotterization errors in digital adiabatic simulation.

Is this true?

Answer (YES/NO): NO